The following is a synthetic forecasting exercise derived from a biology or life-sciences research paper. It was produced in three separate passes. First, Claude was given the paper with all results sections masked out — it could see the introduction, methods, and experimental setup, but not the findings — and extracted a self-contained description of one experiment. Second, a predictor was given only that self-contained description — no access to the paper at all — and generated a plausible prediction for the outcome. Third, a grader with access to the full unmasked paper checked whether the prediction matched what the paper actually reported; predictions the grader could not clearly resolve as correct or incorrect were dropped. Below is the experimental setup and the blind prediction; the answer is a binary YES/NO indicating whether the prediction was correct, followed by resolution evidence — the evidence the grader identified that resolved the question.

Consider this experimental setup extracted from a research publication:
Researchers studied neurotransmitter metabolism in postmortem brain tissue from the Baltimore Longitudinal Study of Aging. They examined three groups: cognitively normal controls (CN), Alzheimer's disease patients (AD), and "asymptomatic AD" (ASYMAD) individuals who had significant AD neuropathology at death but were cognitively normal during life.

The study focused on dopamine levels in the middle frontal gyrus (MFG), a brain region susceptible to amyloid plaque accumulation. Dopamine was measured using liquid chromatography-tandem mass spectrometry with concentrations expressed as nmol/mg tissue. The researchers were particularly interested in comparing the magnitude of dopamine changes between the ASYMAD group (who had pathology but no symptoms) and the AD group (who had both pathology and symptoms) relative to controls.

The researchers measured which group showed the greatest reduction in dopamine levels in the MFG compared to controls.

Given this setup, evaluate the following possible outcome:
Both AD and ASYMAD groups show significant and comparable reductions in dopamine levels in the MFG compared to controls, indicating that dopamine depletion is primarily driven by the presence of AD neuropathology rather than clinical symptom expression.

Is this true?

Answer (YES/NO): NO